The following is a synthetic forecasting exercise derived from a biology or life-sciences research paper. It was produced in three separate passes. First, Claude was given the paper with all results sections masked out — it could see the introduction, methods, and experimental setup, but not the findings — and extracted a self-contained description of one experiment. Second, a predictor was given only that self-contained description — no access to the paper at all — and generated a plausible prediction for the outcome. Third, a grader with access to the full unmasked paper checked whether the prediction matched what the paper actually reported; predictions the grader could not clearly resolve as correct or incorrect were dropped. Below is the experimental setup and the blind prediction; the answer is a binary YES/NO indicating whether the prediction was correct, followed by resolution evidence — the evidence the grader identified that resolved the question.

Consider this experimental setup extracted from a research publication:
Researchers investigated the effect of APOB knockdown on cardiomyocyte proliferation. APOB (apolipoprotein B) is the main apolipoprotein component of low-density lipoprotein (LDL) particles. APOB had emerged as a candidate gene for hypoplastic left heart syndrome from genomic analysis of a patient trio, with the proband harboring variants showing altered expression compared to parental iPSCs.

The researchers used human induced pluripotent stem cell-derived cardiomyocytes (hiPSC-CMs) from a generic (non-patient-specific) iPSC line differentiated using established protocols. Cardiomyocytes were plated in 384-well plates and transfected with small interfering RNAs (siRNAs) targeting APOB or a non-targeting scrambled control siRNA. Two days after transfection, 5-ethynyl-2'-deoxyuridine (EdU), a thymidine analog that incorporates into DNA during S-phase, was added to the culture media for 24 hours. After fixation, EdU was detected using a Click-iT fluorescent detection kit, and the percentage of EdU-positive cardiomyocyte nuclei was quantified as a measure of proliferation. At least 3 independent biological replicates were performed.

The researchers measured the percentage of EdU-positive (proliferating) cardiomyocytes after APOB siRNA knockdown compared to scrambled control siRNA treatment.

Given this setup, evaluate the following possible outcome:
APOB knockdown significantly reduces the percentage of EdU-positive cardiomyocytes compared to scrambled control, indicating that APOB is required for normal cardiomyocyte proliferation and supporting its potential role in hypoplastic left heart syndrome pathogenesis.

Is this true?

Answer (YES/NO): YES